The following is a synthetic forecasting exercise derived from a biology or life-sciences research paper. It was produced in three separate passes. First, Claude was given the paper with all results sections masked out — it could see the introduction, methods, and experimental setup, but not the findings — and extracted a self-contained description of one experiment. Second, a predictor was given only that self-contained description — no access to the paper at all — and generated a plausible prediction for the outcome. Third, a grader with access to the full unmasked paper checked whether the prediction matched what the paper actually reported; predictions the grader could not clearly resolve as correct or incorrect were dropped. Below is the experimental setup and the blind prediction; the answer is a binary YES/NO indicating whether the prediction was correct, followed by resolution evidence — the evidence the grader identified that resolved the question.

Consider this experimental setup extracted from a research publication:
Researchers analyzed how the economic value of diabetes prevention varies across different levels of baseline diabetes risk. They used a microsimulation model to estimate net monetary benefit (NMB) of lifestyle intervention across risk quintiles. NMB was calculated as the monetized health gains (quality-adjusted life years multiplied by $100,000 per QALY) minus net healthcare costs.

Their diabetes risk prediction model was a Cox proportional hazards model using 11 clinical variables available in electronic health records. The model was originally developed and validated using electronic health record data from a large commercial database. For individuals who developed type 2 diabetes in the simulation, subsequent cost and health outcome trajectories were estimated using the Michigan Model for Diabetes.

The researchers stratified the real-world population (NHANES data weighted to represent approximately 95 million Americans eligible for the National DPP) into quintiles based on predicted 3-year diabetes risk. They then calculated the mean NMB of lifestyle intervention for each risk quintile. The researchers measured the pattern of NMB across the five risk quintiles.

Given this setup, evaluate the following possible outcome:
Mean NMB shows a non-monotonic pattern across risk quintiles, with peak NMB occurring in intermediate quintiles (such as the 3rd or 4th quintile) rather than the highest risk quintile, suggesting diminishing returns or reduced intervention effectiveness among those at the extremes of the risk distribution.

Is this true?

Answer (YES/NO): NO